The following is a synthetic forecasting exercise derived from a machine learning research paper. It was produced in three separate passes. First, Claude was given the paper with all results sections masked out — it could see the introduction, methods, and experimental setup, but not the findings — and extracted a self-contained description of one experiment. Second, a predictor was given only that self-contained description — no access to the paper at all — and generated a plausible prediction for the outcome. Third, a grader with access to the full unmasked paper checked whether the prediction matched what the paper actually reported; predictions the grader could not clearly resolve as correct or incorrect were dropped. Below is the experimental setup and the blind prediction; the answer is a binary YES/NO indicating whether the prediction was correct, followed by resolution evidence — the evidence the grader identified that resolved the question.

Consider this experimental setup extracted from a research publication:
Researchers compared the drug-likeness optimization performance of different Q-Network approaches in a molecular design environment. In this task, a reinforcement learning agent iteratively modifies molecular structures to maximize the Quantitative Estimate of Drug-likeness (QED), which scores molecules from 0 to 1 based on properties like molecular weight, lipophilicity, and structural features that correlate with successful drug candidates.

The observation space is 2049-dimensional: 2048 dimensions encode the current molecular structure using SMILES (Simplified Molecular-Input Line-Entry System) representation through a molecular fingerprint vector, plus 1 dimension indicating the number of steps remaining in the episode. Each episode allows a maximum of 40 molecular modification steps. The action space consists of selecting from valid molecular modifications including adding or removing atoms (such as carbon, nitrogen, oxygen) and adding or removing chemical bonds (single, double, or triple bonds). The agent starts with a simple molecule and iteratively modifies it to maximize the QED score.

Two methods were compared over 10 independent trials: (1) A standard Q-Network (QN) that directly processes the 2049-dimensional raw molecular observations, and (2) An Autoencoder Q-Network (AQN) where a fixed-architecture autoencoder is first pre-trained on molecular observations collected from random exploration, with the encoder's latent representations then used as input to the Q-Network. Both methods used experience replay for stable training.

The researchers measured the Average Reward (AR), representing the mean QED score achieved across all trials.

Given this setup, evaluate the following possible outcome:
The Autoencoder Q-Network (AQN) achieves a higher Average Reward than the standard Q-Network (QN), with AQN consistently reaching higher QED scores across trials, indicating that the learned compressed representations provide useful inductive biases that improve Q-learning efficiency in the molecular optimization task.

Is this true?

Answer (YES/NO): YES